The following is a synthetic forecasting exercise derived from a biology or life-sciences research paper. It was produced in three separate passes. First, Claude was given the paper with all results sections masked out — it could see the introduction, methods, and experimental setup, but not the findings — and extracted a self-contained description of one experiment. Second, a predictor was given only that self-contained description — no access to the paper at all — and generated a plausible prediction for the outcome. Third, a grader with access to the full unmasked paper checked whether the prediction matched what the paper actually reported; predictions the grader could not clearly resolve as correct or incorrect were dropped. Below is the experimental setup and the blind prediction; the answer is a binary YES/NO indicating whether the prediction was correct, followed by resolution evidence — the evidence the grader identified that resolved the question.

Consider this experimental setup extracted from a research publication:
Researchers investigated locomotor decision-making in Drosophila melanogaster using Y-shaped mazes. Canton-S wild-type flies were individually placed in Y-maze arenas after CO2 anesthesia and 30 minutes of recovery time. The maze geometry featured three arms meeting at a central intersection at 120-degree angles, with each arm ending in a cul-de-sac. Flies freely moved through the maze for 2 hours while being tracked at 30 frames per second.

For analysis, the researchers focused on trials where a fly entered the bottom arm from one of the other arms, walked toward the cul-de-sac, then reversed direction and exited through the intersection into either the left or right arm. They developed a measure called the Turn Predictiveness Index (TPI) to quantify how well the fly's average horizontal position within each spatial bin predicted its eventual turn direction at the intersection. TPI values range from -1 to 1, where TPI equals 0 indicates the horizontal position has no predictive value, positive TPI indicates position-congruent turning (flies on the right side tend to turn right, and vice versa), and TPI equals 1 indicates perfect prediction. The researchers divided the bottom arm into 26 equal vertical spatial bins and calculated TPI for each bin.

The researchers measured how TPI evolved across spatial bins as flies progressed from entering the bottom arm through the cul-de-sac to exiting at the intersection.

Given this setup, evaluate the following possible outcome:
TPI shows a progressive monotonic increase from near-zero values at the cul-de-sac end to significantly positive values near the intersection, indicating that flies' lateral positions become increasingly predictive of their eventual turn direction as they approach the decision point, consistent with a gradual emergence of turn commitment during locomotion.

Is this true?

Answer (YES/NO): NO